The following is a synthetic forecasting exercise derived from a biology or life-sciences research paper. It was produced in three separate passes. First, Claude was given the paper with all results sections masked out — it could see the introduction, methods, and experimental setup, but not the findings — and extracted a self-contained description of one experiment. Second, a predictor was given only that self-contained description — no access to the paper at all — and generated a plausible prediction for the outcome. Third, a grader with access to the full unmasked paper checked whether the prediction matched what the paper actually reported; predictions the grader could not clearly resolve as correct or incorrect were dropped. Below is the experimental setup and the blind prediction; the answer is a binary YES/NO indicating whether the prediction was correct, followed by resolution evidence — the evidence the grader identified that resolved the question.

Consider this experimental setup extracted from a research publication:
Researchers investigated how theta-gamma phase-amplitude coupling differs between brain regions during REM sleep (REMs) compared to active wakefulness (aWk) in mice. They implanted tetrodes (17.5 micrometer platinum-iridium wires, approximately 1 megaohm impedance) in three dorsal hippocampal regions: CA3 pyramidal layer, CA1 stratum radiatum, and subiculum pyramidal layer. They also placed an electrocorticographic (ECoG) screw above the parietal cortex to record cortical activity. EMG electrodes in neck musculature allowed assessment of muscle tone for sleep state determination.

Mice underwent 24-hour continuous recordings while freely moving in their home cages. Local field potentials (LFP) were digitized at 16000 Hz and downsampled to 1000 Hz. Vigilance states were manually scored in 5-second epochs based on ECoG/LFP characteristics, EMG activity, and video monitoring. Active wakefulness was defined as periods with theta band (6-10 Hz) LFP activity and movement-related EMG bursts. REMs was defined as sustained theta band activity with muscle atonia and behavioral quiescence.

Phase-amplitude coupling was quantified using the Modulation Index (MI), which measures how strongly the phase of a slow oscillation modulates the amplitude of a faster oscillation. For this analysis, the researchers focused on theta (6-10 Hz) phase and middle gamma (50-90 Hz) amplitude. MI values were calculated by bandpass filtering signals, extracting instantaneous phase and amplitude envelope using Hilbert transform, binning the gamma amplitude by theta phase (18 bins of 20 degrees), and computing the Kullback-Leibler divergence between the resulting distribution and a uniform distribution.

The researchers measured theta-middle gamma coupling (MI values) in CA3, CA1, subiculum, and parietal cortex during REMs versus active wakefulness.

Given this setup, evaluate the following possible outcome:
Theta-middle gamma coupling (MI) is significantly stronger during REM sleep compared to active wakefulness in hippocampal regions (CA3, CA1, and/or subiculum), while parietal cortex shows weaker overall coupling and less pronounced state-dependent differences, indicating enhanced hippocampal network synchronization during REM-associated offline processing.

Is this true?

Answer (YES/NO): NO